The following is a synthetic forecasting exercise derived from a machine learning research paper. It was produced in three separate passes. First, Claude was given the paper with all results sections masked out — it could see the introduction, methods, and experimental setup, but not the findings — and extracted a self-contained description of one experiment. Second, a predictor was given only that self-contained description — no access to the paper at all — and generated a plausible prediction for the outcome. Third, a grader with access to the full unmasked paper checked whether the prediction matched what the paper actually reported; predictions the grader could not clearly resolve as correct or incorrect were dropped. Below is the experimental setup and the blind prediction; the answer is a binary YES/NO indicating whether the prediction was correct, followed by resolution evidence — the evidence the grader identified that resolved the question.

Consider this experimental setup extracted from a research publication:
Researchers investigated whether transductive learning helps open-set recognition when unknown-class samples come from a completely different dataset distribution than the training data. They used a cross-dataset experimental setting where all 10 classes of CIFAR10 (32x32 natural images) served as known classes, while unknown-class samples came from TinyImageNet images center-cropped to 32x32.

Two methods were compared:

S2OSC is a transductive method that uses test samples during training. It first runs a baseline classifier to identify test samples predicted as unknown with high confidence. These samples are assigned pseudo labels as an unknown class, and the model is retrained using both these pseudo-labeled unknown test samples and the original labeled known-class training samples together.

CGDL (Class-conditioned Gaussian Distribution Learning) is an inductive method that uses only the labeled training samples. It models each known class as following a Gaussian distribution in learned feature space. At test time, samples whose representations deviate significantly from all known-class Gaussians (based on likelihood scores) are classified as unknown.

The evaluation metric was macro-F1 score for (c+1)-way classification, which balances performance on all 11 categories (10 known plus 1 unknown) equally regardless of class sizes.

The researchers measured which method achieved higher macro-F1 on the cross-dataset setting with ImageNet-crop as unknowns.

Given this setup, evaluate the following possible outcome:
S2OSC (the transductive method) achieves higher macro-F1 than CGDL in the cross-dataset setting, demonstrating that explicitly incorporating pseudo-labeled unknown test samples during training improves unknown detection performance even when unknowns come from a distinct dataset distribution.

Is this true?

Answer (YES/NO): NO